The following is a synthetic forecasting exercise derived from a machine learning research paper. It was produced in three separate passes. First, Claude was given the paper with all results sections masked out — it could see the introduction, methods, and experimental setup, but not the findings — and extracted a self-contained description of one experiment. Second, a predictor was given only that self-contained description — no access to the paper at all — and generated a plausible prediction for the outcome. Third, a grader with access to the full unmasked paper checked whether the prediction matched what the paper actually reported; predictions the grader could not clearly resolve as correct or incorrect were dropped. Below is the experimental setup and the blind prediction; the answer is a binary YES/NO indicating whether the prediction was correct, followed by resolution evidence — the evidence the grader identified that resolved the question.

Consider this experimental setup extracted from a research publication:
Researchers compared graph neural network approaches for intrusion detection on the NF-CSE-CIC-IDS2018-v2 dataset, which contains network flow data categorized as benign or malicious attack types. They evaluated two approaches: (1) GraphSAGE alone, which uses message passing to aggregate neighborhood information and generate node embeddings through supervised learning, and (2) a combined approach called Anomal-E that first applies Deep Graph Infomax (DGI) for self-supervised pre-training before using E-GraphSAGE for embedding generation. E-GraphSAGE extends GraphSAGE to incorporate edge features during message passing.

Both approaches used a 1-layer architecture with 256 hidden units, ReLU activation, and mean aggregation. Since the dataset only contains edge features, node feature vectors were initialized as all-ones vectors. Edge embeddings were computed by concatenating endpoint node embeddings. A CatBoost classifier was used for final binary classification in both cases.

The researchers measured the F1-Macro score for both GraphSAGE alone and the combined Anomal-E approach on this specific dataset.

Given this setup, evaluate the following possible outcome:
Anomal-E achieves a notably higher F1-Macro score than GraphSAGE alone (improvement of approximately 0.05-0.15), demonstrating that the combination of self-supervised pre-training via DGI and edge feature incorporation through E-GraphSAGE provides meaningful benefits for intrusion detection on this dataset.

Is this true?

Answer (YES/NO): NO